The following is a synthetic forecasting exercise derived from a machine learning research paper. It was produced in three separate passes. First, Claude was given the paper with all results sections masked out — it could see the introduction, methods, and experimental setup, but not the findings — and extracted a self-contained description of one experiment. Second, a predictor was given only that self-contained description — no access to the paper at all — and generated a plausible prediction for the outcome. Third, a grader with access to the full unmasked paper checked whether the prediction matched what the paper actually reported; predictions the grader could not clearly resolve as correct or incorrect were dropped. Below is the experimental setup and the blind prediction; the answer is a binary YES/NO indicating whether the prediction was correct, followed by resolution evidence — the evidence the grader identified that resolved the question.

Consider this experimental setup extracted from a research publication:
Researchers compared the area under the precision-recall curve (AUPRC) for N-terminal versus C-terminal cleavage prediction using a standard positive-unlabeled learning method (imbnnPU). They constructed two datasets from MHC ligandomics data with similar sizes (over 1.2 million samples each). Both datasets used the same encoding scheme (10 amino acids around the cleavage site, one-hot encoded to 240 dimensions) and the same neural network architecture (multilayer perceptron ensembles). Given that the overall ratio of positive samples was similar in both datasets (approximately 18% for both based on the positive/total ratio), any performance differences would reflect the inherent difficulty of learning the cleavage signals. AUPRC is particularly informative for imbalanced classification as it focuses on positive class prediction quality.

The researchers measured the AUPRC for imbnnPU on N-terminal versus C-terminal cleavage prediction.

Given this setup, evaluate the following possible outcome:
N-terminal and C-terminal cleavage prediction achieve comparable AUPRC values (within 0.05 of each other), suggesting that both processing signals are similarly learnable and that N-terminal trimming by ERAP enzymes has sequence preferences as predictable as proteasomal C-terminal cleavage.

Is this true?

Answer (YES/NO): NO